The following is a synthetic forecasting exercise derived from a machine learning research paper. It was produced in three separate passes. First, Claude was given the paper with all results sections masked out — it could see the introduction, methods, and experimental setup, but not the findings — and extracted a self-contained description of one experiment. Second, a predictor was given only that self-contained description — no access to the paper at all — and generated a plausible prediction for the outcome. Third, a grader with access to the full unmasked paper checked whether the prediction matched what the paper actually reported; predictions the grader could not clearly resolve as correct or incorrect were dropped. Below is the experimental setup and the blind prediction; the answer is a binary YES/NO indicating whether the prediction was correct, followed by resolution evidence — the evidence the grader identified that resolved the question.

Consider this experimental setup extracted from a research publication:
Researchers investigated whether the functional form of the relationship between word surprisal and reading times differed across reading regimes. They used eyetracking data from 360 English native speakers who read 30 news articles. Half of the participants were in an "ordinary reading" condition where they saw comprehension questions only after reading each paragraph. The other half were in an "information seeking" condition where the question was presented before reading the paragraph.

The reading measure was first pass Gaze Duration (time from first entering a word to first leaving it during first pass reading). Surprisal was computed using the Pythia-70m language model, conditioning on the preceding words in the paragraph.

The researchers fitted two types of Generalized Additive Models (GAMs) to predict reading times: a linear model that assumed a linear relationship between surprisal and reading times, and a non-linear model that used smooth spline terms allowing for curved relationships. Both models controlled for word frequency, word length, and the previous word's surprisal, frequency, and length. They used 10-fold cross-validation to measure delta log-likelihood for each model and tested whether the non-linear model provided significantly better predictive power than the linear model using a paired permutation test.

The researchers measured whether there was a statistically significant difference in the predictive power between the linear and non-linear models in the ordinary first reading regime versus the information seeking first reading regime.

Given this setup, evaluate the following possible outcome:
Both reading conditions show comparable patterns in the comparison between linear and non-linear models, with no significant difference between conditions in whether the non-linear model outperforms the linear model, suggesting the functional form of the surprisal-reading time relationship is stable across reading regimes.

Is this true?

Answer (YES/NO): NO